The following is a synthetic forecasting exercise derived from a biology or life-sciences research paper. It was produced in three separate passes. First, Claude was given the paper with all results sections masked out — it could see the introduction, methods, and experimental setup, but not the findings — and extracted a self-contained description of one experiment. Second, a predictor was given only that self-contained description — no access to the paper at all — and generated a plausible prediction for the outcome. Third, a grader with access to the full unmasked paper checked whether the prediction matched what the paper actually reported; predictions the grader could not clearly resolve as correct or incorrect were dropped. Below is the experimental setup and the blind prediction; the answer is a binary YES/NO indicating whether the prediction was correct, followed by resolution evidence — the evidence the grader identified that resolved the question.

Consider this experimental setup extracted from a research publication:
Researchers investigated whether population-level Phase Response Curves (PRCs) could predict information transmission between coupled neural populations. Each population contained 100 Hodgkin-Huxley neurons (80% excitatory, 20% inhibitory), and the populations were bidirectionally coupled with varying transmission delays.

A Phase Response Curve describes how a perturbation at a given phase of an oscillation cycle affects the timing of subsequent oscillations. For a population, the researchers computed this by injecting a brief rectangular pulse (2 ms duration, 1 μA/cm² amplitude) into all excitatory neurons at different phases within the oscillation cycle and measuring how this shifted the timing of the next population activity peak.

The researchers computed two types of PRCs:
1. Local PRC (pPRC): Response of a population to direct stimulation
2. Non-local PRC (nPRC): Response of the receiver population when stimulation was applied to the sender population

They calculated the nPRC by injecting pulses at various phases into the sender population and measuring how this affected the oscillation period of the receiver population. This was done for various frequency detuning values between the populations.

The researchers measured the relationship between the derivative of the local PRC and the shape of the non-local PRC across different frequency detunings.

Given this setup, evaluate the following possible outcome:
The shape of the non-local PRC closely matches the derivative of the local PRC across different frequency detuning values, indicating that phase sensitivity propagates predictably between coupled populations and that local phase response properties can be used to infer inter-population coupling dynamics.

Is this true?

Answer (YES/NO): NO